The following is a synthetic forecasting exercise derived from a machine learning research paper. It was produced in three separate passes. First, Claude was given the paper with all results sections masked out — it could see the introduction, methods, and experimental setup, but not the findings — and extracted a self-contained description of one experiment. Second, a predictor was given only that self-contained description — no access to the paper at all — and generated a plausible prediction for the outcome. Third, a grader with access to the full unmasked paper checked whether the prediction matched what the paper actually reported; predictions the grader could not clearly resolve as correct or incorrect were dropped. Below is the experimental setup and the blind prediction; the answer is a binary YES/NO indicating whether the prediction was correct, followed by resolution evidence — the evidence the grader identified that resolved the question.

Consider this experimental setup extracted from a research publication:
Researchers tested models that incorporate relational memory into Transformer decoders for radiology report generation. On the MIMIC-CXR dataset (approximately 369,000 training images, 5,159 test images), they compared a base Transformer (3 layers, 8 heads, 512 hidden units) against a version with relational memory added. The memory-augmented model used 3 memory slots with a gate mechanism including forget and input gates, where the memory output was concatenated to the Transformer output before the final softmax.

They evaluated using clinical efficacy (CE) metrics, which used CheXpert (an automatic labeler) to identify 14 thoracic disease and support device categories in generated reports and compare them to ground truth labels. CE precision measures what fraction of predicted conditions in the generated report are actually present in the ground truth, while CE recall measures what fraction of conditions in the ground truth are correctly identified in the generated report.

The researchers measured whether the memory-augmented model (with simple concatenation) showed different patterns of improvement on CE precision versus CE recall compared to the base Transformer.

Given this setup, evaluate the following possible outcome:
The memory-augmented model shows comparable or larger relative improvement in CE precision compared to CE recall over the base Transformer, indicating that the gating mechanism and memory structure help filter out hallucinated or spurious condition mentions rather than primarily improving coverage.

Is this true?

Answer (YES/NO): NO